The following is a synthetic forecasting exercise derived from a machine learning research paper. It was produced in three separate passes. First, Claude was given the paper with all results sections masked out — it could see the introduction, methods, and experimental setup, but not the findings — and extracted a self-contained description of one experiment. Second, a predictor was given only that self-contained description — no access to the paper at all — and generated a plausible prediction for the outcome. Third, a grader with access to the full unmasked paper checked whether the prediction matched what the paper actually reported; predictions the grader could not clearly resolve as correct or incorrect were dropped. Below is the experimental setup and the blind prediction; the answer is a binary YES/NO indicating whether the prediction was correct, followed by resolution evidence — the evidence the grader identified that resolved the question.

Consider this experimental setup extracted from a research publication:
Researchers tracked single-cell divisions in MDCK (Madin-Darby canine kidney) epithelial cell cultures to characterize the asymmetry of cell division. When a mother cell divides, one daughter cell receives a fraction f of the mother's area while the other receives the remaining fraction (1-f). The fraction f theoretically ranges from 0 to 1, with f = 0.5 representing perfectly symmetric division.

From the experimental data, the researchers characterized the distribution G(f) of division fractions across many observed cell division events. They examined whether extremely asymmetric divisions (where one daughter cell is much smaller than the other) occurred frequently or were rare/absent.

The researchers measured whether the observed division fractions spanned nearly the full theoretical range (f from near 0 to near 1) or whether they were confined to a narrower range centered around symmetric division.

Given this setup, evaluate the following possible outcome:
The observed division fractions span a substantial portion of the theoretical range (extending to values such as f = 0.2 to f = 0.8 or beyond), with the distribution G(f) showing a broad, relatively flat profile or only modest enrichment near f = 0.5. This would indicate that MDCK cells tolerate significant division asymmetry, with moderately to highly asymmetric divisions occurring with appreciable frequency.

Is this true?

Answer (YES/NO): NO